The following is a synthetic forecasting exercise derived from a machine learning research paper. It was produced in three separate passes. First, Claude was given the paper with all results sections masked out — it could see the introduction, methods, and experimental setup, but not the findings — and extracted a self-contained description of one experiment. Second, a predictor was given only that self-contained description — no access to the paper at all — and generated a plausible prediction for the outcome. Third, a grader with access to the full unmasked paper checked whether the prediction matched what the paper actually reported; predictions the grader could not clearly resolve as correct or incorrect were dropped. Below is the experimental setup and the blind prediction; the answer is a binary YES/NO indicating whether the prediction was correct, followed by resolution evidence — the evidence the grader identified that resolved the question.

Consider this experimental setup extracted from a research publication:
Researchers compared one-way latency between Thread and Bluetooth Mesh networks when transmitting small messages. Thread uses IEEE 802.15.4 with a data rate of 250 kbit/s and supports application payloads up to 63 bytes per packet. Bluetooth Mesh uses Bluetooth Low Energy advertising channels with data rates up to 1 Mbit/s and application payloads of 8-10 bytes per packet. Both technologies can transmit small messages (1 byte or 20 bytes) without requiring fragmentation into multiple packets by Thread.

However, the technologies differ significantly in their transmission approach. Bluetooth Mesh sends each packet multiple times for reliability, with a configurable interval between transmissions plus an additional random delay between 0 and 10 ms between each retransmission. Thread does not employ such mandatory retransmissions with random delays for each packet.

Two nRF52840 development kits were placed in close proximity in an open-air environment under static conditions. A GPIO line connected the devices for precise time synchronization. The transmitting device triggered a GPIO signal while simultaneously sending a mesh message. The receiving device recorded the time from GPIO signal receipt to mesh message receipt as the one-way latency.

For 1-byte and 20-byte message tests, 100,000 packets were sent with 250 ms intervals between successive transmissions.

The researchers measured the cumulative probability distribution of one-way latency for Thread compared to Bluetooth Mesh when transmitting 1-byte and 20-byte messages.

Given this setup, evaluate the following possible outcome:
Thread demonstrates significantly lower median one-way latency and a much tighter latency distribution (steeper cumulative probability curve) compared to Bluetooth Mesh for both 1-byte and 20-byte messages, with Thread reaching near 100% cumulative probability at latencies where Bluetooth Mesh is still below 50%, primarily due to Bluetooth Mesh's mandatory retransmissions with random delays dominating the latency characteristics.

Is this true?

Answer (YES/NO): NO